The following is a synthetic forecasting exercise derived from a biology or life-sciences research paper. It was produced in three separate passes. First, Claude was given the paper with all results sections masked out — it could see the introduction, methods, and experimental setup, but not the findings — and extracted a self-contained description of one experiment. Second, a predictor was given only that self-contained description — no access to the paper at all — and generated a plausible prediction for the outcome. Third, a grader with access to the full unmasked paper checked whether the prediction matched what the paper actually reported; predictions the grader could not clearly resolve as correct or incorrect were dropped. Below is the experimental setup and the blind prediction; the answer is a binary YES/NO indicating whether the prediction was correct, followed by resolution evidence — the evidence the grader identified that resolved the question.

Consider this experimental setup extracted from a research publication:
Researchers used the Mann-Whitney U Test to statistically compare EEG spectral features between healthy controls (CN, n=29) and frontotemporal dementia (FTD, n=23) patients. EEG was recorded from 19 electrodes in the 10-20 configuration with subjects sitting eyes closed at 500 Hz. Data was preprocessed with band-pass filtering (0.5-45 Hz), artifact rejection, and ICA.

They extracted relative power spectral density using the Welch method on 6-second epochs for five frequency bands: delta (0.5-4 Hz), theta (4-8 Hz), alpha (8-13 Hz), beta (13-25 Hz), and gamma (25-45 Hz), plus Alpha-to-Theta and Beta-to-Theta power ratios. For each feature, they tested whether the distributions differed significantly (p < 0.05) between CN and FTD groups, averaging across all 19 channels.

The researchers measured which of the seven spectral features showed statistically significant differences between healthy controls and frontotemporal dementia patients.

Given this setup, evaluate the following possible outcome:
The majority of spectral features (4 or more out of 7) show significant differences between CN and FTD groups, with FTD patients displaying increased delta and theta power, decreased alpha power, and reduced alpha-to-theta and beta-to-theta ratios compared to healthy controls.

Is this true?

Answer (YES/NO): NO